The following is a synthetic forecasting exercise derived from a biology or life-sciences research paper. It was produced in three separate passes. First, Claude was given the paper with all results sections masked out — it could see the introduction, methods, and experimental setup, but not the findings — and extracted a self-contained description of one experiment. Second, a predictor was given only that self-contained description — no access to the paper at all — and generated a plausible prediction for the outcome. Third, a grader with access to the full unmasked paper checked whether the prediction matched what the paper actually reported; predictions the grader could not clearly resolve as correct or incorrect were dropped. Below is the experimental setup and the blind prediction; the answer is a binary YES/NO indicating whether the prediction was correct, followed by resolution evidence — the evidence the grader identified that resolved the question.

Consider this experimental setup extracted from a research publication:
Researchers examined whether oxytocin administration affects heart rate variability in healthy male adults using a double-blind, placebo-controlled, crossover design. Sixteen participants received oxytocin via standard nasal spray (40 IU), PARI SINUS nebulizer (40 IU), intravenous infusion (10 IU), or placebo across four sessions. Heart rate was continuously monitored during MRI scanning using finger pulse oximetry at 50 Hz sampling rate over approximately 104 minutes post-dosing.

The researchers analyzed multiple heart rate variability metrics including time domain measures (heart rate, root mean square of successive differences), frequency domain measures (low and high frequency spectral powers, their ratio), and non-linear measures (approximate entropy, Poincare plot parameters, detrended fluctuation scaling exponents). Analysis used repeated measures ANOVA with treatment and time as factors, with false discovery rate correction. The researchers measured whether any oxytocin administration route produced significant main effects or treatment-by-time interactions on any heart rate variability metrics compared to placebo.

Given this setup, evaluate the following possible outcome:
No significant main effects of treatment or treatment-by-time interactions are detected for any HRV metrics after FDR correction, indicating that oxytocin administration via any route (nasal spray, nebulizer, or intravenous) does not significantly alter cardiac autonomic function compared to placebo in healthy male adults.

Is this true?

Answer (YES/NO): YES